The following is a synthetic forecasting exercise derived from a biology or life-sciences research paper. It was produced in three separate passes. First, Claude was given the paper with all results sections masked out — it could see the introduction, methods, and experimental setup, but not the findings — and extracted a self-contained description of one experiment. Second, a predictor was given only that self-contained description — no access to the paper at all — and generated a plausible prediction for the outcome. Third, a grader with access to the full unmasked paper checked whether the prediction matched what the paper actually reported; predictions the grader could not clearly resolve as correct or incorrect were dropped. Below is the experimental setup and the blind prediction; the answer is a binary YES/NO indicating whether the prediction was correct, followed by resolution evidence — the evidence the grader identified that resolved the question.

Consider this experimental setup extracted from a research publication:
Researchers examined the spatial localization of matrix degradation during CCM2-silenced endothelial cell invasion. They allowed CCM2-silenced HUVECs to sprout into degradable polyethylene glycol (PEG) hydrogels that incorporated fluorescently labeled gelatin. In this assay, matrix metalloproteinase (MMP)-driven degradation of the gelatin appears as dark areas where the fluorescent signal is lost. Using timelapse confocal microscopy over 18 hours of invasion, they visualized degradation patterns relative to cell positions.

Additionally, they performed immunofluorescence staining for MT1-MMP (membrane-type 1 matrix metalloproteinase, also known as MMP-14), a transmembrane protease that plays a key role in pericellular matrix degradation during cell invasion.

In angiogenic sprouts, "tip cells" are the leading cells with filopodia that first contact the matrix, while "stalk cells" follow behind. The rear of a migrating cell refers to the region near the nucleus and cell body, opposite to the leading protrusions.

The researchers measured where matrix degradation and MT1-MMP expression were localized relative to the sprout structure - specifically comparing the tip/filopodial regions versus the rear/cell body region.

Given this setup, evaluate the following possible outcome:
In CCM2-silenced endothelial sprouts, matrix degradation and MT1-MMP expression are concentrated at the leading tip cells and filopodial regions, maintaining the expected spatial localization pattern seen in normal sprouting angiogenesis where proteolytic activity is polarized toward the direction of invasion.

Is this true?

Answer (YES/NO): NO